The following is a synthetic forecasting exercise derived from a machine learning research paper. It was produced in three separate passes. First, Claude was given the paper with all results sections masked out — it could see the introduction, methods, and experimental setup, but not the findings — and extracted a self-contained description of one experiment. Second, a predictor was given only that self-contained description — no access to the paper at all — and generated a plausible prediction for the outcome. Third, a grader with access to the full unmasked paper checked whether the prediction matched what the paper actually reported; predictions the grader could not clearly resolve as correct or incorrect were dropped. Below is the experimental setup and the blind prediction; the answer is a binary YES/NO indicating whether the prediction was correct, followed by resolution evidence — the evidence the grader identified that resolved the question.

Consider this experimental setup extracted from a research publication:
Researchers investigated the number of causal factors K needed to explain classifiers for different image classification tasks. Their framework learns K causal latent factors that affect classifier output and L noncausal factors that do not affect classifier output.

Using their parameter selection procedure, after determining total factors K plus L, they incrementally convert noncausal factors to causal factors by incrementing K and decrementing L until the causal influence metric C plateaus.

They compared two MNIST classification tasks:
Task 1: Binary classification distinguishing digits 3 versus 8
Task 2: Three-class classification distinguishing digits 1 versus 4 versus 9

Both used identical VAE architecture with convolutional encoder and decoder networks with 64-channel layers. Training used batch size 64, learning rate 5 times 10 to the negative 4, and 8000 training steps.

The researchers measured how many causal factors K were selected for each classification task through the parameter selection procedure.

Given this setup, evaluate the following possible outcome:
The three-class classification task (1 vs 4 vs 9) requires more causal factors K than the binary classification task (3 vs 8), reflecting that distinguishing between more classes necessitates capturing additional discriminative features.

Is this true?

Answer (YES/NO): YES